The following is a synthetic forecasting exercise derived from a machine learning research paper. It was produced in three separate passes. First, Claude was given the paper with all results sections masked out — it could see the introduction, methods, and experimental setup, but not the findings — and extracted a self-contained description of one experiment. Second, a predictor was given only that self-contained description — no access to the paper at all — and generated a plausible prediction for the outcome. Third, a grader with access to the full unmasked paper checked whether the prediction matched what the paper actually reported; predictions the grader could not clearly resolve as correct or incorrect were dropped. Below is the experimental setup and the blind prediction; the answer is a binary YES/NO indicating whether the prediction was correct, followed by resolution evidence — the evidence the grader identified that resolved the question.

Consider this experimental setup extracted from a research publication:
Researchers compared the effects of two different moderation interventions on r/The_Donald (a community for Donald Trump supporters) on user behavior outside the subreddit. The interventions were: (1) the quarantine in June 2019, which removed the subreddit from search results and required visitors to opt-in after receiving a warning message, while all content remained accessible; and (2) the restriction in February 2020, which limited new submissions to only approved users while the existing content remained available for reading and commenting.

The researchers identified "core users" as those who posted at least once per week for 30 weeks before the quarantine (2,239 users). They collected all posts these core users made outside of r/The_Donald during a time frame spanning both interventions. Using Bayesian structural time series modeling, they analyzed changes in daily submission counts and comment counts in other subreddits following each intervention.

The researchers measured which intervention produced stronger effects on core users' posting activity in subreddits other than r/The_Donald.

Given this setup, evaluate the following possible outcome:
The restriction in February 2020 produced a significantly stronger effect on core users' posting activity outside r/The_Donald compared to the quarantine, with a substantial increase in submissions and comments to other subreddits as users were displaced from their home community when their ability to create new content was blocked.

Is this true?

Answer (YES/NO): NO